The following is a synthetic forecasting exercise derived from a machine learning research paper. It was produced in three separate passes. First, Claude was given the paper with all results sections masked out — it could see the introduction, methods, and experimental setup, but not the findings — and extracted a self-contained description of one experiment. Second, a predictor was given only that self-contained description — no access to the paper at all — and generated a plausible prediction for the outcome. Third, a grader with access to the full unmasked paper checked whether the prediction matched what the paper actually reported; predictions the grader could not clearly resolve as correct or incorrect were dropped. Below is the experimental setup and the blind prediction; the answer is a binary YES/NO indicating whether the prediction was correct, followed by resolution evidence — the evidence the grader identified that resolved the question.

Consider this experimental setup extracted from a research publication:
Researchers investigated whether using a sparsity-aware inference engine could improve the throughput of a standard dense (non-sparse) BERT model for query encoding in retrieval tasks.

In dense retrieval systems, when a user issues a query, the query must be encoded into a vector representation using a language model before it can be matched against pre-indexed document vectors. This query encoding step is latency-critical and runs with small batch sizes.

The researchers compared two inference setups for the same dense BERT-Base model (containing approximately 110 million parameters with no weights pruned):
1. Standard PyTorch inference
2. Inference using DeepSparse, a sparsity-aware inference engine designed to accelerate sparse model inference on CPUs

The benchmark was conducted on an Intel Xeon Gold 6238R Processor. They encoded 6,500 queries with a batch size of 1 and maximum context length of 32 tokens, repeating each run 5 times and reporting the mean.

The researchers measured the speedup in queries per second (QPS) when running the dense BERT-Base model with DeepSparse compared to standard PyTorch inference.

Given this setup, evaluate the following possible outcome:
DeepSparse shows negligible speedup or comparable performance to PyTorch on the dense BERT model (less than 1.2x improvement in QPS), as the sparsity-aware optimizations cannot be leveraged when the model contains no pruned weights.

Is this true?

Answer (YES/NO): NO